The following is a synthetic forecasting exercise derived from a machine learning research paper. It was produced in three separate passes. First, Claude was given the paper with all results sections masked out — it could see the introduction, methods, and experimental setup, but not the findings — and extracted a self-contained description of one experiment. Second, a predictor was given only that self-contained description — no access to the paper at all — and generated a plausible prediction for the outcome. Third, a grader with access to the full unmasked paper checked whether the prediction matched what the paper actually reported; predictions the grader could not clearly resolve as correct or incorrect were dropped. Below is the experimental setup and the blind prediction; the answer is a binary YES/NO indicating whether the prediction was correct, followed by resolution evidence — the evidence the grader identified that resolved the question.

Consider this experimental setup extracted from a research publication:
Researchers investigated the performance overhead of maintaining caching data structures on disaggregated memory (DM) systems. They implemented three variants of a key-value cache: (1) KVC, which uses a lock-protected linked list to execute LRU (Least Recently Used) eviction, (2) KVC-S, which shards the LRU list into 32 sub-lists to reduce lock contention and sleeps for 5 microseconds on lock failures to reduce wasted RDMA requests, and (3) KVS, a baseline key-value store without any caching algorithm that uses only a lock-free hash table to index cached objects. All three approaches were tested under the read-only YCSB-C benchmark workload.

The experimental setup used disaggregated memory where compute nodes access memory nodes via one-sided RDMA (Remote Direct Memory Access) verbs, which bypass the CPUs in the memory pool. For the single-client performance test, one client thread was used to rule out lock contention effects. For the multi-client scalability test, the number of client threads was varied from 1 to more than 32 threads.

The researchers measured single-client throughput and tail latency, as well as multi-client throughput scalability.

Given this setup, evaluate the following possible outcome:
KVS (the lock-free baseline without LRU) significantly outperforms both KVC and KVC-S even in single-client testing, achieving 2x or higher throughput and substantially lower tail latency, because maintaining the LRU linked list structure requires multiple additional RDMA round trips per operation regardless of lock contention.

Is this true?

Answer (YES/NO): YES